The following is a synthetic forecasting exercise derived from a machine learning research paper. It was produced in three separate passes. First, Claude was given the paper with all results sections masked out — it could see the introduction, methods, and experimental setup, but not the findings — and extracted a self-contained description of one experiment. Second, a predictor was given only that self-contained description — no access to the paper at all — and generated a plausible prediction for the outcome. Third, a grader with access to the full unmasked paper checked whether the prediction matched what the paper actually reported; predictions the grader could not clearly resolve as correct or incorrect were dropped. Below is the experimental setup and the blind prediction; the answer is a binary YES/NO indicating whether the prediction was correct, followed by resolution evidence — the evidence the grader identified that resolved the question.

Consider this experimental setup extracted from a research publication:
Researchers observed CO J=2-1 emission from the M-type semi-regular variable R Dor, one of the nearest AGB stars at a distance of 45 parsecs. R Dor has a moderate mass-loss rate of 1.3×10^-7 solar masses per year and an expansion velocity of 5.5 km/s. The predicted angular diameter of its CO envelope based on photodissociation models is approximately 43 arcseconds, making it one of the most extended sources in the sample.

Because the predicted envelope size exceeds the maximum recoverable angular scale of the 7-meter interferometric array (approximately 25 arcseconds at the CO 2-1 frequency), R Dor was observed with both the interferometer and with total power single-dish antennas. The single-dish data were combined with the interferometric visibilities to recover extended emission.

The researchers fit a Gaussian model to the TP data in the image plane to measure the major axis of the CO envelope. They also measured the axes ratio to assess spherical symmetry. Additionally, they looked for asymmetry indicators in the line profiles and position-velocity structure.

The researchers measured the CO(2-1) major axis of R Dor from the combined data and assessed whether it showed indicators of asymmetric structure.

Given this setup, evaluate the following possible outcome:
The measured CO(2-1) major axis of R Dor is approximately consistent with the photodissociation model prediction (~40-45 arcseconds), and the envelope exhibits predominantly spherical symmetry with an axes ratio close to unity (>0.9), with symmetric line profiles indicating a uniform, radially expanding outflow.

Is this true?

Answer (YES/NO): NO